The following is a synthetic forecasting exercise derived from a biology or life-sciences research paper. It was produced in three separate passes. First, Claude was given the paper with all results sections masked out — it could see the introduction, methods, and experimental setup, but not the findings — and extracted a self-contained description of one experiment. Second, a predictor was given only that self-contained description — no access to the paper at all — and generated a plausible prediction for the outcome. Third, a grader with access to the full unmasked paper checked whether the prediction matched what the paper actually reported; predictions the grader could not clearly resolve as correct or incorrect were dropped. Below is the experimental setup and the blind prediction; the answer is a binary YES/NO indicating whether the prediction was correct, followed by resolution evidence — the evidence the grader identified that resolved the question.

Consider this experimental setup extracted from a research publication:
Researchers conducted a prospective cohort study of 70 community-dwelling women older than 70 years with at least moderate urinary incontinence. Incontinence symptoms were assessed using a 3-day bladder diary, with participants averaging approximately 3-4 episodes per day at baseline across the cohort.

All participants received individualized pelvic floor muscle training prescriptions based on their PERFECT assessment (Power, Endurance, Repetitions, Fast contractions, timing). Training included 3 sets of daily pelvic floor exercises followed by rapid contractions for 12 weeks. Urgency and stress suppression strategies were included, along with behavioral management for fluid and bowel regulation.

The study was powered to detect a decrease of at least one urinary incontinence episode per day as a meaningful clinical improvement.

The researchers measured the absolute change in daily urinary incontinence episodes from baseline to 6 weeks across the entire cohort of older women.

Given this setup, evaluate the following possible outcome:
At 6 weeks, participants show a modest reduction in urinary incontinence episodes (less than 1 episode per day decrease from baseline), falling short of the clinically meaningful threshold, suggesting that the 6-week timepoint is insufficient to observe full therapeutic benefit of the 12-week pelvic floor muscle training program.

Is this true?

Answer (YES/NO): NO